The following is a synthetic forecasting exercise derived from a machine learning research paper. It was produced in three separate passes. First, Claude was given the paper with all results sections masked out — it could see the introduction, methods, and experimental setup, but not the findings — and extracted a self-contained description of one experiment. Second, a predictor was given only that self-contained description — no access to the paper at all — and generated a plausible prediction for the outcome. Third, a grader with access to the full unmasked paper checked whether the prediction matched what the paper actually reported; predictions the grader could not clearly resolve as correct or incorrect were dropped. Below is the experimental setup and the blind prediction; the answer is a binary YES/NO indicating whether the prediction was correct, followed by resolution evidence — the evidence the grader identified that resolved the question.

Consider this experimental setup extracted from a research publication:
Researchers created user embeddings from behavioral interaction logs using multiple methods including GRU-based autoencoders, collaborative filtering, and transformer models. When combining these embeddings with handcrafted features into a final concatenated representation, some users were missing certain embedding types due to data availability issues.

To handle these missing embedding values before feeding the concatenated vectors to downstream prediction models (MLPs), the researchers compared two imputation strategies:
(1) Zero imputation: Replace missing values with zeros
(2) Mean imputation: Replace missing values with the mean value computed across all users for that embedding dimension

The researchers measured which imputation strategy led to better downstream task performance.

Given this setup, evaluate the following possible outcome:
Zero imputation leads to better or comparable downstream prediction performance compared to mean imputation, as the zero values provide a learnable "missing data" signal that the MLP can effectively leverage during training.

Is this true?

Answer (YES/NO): NO